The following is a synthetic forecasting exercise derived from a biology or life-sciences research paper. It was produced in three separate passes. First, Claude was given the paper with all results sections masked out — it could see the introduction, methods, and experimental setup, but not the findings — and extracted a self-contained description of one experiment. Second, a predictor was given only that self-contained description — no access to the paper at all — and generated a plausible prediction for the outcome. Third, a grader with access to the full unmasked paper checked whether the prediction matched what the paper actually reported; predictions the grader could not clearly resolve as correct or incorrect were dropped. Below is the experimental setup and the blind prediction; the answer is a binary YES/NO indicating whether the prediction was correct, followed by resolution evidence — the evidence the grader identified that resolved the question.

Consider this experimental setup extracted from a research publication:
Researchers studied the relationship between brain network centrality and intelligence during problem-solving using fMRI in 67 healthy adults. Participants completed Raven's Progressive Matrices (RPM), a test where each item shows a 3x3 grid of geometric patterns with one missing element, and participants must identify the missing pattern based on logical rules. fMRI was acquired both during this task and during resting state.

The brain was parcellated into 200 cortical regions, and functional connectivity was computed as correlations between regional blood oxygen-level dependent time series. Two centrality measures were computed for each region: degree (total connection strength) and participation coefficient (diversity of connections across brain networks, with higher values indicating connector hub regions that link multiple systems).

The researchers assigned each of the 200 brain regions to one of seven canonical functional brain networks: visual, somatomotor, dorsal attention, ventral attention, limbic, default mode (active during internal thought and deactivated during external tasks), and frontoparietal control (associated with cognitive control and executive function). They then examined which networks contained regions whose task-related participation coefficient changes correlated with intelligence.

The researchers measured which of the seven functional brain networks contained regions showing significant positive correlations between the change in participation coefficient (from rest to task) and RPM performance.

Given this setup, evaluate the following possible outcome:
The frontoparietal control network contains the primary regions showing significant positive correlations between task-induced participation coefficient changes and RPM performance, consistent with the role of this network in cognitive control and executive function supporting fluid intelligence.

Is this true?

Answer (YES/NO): NO